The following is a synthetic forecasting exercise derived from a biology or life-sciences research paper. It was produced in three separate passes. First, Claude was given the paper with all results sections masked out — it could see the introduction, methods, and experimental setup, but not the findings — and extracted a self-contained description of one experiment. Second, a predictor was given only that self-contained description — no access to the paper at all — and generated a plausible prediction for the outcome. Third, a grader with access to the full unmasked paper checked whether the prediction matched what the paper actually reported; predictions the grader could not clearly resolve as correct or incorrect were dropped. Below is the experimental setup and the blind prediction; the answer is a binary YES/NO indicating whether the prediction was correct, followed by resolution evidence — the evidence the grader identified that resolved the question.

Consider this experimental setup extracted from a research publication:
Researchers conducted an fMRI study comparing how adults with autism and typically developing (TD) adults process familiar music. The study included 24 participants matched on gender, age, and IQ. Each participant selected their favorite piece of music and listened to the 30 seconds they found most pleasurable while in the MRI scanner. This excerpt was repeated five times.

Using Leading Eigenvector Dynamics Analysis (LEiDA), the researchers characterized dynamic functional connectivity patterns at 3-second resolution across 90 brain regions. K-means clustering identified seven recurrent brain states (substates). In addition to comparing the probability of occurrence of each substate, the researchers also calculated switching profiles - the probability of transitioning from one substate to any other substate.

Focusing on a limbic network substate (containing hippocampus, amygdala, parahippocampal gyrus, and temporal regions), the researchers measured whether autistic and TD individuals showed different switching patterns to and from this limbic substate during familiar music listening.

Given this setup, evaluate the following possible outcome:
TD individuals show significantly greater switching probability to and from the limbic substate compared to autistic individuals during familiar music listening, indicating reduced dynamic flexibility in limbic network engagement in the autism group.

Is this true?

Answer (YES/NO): NO